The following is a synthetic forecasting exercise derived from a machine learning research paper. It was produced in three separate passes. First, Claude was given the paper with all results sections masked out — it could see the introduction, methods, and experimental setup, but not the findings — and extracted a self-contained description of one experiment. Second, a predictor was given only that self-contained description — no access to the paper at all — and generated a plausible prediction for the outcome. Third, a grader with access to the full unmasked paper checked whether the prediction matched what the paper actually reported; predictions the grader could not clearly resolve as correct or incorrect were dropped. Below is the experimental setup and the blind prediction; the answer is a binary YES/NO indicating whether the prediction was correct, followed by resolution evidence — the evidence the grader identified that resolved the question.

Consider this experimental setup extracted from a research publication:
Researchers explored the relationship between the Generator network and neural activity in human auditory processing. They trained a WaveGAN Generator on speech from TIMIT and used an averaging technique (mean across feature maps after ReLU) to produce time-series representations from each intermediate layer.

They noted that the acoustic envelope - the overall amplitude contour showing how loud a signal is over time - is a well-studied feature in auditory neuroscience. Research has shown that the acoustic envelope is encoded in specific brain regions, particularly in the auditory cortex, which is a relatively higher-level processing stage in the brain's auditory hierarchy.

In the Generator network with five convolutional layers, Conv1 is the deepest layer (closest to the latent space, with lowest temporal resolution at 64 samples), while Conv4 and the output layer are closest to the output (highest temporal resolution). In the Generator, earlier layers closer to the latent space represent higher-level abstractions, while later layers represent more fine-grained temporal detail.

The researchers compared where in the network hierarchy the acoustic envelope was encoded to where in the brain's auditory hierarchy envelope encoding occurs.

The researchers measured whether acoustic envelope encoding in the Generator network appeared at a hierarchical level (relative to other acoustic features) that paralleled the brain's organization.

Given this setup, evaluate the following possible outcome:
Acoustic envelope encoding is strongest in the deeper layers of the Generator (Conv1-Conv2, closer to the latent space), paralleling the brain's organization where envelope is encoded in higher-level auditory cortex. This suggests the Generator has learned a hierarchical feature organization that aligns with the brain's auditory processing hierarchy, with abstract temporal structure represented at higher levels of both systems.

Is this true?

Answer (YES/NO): NO